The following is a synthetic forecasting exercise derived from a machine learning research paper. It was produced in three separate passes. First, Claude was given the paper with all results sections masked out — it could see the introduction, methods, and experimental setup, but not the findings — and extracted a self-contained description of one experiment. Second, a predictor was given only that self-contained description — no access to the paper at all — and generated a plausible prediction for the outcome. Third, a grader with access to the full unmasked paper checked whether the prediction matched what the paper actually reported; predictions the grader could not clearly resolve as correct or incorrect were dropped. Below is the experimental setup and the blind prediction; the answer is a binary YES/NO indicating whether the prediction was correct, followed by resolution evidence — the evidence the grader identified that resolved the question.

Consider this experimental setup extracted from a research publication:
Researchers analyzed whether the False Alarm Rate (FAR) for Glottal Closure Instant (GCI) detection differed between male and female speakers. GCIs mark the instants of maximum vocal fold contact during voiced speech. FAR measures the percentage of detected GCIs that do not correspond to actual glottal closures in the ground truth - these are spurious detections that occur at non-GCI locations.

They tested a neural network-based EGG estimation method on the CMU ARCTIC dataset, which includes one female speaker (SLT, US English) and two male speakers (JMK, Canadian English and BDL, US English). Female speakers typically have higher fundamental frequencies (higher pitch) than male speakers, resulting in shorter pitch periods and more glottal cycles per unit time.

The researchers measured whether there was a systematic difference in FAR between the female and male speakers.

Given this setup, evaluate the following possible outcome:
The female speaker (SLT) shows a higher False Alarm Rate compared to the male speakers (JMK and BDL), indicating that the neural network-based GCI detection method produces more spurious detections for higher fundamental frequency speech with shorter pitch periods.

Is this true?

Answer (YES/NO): NO